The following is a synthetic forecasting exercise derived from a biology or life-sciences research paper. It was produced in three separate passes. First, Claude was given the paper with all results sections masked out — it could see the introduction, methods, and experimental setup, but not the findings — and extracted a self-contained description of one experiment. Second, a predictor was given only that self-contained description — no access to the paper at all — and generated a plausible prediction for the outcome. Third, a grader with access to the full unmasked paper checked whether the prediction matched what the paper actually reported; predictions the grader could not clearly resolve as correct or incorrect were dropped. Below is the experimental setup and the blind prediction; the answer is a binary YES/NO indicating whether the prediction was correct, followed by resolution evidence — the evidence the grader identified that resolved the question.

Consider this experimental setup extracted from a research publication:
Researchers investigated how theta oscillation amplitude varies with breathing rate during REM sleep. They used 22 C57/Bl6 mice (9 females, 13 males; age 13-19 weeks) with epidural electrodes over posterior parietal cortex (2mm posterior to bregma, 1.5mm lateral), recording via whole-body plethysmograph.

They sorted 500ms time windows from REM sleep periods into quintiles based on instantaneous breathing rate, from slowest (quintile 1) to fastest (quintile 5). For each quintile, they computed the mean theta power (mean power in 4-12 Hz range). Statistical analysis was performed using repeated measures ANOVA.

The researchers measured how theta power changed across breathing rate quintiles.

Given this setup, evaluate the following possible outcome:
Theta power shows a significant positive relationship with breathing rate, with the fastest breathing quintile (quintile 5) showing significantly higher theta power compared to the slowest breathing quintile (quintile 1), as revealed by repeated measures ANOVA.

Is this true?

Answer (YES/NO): YES